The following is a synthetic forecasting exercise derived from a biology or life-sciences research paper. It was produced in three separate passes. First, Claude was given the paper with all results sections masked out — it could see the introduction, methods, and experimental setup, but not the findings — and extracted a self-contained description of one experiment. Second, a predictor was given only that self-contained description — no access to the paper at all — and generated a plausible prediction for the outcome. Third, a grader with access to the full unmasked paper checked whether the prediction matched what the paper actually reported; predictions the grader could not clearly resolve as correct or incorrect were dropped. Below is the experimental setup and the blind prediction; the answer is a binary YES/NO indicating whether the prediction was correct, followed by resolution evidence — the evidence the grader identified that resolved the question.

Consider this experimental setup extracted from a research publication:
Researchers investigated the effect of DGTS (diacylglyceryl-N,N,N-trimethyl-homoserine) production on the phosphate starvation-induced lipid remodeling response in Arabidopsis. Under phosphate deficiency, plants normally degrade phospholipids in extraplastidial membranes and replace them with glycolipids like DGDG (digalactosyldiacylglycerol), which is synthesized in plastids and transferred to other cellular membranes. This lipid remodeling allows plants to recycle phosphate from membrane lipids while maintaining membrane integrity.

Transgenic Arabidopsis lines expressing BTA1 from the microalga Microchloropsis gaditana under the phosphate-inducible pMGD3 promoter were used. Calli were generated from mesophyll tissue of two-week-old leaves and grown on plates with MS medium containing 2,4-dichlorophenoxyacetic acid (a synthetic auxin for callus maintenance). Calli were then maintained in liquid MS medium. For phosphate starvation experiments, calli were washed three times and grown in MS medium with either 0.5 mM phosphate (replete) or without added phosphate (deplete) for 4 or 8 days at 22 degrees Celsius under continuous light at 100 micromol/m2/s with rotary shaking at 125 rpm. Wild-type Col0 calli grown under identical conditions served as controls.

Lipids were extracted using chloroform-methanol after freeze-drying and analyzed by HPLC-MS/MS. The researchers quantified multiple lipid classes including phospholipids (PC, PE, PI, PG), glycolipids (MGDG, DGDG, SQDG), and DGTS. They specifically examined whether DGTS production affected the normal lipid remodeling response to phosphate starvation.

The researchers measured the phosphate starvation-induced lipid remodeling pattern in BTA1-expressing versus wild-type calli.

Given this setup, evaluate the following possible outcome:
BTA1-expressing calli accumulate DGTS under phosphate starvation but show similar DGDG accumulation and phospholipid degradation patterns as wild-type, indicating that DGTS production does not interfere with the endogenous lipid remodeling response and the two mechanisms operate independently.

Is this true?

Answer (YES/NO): YES